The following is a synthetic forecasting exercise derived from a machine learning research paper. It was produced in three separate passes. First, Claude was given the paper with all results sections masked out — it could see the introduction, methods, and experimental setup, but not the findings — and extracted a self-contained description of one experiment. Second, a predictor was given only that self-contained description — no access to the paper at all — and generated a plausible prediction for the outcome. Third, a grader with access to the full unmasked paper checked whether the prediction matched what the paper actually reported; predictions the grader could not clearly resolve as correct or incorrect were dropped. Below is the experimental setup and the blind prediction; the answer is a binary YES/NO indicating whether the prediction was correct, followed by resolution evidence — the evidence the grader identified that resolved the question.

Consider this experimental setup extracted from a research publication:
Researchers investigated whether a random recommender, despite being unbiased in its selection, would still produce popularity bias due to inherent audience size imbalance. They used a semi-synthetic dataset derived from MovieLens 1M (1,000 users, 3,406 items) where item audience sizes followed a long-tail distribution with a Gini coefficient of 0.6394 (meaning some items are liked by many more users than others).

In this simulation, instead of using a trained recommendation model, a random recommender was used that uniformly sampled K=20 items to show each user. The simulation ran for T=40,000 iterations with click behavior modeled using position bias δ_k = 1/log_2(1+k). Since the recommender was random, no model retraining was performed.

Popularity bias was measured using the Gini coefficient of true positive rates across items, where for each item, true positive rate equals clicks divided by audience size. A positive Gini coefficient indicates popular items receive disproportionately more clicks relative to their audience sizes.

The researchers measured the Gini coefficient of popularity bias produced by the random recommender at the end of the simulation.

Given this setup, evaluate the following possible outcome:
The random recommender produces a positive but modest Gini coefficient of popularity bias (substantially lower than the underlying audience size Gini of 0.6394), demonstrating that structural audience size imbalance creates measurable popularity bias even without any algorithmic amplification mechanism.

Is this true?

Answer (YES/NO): NO